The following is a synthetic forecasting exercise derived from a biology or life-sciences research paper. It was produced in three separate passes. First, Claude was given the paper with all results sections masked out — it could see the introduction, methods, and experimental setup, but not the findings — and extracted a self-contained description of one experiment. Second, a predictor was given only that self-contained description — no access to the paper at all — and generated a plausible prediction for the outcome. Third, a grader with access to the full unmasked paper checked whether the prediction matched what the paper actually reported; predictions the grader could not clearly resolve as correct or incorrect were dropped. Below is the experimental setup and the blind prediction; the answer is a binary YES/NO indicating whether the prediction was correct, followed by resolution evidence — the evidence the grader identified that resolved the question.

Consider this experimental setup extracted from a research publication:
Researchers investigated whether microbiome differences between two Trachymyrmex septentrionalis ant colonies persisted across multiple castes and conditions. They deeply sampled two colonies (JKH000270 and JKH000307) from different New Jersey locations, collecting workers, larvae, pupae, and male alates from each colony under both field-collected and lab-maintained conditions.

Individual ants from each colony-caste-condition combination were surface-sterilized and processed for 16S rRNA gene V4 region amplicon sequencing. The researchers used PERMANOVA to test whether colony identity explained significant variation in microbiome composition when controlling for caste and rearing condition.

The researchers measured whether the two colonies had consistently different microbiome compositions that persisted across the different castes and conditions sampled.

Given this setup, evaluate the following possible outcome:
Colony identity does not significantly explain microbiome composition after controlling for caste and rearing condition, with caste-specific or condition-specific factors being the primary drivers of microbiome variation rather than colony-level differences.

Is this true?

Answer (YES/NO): NO